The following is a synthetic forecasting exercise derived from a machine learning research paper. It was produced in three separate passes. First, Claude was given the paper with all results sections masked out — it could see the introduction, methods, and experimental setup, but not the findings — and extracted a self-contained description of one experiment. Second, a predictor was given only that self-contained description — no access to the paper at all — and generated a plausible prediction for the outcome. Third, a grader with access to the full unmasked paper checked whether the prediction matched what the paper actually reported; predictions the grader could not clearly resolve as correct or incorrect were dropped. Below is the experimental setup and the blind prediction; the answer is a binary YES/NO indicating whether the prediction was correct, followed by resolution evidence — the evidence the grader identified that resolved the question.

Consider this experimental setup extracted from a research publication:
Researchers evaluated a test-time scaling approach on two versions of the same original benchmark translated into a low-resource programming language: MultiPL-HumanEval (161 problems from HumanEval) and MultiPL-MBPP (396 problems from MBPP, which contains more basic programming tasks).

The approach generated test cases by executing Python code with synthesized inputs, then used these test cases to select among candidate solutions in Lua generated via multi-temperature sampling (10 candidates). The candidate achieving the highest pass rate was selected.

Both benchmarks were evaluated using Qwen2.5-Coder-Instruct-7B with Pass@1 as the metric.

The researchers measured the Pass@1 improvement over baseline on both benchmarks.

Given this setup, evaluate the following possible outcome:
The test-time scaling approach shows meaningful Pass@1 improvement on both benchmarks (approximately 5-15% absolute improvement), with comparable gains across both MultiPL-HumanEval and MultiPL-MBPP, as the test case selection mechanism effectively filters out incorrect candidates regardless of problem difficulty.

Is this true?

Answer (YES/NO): YES